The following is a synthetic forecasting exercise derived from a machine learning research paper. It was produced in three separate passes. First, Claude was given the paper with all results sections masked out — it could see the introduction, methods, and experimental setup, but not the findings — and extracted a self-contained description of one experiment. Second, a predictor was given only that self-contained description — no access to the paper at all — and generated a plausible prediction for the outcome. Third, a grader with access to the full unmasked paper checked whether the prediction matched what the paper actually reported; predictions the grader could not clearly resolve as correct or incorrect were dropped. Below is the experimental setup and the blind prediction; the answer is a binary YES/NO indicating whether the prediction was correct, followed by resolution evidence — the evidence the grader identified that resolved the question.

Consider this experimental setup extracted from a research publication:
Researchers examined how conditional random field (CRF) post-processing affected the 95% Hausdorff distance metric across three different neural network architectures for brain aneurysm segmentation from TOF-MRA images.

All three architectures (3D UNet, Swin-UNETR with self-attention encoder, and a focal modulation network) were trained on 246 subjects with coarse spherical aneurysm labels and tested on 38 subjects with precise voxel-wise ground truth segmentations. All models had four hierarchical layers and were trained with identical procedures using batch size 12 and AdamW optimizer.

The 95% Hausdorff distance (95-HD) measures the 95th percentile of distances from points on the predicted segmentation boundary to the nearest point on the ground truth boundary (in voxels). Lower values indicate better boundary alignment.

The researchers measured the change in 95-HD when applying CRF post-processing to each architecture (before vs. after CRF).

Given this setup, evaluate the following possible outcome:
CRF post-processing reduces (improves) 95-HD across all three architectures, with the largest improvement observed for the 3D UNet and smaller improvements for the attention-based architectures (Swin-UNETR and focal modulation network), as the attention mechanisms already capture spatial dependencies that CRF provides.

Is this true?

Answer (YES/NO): YES